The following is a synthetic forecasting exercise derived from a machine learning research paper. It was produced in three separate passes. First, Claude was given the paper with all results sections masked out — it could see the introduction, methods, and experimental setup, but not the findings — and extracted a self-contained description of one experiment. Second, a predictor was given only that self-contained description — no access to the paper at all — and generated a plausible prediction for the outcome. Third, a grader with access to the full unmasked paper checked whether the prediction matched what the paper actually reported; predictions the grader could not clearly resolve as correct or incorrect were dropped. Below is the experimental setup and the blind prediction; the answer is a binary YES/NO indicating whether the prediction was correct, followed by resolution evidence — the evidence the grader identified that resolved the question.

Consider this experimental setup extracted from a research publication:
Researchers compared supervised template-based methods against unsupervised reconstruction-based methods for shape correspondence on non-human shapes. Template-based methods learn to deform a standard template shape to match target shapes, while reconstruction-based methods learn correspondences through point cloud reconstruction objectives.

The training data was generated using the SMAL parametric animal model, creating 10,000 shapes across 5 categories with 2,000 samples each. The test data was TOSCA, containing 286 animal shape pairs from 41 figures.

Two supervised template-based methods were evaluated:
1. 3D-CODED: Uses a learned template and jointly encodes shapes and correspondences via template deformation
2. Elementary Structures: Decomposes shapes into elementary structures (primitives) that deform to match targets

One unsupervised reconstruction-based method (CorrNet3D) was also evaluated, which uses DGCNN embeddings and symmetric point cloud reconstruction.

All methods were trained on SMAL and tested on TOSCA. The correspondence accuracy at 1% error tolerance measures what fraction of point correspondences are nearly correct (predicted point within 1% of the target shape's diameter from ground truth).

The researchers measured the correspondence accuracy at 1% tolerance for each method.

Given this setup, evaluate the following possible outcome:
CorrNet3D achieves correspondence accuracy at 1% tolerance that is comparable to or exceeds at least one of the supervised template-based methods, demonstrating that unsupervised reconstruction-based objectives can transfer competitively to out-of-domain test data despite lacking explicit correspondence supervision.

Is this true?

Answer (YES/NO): YES